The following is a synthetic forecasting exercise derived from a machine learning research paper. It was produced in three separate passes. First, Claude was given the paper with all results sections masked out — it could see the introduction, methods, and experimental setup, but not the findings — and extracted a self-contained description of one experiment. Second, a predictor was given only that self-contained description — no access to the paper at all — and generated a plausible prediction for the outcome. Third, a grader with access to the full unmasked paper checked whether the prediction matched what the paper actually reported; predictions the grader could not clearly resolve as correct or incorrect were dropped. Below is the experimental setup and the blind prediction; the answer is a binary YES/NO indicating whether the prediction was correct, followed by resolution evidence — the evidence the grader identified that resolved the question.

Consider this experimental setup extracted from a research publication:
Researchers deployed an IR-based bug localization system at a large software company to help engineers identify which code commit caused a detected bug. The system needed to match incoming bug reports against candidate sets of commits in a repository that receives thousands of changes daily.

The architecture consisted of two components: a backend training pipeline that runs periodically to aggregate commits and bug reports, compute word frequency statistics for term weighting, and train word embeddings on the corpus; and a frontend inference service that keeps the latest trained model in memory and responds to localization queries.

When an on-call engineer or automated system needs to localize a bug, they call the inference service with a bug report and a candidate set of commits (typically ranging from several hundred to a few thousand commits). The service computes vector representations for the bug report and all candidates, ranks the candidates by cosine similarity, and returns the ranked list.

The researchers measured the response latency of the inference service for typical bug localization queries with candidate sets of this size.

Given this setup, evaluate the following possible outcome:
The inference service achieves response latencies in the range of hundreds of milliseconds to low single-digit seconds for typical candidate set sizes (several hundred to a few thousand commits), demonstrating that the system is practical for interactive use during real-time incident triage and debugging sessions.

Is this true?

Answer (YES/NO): NO